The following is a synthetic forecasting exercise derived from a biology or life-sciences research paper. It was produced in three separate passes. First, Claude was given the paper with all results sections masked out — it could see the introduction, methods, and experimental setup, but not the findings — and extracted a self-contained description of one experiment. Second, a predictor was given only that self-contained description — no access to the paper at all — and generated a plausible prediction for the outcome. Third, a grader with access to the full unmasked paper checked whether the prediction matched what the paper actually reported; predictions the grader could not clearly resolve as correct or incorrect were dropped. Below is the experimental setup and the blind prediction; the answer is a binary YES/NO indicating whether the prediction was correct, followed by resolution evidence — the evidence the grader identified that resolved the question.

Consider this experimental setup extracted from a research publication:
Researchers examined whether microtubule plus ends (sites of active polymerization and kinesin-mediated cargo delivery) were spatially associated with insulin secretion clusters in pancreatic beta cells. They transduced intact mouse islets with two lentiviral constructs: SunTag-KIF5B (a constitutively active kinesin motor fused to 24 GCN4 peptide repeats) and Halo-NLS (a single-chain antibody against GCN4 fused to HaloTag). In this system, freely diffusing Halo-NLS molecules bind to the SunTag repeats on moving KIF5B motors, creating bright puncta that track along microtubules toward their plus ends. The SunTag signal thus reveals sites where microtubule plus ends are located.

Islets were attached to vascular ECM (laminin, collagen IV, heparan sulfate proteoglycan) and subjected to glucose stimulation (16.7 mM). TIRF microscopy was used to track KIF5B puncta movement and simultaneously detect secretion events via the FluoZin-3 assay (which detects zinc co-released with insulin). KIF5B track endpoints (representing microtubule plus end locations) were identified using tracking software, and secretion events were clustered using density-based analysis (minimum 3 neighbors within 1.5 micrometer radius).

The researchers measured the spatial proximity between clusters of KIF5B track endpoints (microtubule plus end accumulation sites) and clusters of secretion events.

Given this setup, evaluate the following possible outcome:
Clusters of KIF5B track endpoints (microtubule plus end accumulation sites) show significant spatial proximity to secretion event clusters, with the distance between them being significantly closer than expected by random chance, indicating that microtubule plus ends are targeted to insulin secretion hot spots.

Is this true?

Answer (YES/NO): NO